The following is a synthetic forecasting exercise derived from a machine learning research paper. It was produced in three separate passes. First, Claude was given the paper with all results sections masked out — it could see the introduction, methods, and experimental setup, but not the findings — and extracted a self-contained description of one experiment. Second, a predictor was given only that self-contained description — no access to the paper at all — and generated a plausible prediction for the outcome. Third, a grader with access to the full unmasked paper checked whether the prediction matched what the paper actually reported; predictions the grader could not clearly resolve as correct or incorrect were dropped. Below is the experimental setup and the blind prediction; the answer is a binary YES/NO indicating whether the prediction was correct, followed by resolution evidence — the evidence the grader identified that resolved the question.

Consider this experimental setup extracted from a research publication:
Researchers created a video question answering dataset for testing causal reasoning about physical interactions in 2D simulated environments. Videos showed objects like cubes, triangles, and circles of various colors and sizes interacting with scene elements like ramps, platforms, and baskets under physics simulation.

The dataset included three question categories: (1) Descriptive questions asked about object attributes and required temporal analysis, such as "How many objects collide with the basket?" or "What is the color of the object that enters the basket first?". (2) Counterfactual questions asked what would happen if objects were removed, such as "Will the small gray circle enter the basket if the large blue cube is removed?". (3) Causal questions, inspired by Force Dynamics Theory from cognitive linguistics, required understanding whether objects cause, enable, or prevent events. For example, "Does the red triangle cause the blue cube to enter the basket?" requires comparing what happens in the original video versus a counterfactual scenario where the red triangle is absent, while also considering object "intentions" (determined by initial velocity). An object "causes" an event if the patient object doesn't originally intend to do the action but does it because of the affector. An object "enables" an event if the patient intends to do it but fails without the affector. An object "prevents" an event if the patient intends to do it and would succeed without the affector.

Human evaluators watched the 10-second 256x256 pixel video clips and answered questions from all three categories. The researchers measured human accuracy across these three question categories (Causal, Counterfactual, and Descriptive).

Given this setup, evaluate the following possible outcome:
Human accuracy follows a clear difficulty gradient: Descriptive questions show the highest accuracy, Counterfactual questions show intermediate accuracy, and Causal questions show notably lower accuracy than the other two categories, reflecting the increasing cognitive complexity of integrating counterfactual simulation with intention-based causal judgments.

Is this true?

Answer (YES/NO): YES